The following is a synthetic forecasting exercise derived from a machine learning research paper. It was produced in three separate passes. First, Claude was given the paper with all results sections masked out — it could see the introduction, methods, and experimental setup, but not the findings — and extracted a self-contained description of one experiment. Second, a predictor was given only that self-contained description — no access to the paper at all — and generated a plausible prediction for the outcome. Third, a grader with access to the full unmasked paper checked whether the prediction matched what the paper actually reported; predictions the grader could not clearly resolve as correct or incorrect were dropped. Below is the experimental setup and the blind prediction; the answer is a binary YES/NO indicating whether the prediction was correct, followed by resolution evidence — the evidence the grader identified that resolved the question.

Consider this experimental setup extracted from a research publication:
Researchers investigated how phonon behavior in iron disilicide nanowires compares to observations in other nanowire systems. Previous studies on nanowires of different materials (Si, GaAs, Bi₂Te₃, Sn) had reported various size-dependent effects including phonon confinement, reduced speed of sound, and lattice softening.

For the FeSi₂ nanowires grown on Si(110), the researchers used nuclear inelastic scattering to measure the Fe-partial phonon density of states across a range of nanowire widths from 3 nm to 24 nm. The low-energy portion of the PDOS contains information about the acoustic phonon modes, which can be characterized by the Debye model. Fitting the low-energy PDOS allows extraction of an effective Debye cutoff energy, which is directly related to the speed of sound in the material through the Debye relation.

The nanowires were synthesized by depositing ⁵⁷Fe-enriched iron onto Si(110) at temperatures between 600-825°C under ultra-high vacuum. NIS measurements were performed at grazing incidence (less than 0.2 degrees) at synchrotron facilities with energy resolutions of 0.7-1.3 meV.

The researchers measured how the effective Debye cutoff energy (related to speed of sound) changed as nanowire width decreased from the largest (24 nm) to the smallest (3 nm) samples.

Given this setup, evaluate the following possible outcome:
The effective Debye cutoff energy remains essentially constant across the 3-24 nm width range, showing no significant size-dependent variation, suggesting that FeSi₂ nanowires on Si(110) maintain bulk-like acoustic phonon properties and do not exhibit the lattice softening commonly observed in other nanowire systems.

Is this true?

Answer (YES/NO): NO